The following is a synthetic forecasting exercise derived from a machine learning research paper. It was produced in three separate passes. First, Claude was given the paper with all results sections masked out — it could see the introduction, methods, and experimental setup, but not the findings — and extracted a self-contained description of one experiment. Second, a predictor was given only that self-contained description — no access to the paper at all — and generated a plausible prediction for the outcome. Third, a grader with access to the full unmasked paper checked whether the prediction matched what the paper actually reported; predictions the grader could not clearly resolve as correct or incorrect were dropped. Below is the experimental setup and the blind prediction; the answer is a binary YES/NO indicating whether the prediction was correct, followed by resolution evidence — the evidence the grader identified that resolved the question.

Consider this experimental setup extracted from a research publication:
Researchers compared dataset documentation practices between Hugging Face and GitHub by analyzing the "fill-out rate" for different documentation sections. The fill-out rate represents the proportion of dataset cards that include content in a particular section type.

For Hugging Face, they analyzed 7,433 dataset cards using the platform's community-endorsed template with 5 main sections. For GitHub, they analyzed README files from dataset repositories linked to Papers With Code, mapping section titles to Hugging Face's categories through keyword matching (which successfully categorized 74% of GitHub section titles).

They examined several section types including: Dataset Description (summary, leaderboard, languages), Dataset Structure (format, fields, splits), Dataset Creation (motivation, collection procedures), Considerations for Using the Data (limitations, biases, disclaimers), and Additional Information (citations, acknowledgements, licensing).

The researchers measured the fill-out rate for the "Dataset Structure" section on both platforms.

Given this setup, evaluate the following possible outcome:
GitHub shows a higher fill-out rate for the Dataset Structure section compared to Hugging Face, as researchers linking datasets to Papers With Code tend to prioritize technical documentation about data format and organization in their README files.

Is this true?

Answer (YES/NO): NO